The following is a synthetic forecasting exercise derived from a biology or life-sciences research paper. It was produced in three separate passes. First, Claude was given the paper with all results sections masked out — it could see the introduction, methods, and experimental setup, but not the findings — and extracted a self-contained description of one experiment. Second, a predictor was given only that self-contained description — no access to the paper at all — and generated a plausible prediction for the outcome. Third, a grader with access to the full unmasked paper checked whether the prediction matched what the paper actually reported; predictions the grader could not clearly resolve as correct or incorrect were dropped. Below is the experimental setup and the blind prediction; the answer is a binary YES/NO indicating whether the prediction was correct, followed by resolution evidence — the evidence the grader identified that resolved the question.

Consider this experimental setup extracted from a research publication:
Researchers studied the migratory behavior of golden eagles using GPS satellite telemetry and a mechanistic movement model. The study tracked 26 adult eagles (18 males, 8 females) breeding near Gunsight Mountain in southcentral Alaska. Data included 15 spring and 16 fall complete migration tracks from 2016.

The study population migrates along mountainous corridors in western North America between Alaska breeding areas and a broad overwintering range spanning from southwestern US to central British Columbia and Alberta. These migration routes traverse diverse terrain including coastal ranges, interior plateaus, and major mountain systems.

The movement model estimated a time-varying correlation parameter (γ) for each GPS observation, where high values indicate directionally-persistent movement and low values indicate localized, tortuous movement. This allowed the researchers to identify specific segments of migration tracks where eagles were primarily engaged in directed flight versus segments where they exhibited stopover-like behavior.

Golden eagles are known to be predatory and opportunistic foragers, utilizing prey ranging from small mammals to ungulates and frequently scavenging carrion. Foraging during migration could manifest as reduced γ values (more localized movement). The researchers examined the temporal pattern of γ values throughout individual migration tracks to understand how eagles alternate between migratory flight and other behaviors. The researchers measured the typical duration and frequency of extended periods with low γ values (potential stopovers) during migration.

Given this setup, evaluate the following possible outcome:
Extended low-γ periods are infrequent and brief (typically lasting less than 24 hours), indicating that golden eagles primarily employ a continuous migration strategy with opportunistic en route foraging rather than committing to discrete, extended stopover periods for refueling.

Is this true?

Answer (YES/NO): NO